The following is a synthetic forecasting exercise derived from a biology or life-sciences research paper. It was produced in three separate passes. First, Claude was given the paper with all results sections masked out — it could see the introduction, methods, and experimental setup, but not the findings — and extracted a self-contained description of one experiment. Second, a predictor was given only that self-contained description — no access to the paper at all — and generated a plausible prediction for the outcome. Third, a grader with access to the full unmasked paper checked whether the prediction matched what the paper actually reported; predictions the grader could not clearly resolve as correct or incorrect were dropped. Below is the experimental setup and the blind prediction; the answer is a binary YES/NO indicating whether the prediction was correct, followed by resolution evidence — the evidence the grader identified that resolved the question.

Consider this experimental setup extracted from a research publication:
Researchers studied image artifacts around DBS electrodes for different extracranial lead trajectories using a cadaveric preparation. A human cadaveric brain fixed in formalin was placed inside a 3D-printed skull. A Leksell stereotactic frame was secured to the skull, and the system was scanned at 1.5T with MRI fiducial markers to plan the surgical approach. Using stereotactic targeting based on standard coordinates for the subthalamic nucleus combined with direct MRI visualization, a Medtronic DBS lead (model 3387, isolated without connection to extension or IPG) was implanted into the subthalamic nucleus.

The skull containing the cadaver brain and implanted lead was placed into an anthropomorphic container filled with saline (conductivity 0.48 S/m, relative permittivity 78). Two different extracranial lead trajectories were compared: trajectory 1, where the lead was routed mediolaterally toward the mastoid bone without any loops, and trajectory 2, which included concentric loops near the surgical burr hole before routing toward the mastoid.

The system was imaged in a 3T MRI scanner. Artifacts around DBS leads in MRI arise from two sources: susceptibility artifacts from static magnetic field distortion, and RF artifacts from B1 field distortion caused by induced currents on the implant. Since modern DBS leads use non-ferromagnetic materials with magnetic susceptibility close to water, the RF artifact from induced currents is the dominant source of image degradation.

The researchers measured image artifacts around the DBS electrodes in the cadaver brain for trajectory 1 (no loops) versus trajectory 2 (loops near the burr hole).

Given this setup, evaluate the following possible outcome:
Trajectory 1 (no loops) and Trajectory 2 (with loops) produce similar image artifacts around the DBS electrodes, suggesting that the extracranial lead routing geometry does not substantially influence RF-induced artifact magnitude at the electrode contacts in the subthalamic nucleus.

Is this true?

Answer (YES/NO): NO